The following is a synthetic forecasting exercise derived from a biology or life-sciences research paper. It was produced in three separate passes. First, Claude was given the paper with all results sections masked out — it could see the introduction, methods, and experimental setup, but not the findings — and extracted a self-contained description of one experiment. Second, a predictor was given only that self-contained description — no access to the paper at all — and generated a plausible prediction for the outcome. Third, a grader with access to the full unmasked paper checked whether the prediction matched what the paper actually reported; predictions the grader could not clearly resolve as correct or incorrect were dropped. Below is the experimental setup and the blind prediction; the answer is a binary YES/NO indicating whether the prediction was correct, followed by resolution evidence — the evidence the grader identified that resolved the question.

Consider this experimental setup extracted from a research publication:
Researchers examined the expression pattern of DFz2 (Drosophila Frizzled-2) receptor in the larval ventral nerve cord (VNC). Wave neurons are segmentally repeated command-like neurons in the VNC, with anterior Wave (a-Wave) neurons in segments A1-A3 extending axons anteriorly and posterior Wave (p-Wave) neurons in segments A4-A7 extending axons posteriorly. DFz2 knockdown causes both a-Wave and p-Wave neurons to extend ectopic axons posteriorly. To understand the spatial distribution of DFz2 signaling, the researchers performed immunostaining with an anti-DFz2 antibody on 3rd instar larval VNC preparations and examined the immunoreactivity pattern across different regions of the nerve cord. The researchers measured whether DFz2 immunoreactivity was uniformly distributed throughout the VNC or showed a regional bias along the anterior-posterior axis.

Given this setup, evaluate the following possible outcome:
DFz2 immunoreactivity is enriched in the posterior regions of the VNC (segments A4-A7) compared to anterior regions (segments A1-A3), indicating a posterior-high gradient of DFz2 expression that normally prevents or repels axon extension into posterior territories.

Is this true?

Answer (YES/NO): NO